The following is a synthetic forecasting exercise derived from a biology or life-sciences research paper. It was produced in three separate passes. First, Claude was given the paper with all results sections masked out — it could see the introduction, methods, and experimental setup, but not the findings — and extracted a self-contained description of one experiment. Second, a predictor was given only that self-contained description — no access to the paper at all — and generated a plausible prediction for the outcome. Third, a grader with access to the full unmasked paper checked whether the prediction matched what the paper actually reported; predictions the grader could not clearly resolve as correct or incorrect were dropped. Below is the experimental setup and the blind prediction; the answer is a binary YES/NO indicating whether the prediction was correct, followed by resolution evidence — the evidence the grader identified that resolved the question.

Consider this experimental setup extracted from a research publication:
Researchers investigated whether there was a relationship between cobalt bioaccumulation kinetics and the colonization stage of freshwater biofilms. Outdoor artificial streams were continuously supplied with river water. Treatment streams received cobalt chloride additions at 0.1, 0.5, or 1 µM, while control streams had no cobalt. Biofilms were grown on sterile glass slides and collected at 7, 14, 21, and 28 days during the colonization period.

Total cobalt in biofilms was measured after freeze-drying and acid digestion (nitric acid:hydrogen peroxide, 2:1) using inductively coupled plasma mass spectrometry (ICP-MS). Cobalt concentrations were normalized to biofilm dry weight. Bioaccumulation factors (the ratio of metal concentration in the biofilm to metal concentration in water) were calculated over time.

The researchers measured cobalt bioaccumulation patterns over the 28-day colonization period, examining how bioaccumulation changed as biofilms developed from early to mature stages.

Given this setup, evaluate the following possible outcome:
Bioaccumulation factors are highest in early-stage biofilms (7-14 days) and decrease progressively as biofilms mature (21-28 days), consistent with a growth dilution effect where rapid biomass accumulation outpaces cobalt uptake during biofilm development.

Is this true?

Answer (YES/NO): NO